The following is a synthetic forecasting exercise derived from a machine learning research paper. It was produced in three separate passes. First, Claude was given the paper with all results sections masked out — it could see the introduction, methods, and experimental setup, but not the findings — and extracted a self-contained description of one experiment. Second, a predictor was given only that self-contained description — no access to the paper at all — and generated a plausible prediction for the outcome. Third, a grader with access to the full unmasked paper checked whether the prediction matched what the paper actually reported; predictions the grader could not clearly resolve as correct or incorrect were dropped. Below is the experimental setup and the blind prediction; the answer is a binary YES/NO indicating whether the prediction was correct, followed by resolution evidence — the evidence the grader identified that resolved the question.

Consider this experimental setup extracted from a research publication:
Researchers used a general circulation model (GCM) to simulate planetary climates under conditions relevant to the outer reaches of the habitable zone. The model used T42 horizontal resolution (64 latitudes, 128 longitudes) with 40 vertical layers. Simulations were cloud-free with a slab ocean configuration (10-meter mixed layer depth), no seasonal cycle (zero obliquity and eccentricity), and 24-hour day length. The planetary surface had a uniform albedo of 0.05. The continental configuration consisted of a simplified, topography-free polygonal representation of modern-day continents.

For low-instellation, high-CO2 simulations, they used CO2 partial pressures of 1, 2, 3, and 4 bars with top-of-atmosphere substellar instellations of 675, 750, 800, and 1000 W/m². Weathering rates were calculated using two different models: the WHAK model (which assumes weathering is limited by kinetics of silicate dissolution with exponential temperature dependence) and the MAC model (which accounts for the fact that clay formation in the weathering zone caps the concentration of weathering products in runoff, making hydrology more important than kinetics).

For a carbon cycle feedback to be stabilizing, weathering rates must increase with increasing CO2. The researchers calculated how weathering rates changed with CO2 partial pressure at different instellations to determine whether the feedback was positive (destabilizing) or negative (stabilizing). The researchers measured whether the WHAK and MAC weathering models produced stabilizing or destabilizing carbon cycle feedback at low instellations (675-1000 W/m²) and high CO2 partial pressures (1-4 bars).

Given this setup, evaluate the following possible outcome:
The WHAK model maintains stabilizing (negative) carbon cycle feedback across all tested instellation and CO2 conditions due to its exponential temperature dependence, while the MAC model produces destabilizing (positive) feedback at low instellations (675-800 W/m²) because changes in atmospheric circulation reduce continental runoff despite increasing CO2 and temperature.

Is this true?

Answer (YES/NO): NO